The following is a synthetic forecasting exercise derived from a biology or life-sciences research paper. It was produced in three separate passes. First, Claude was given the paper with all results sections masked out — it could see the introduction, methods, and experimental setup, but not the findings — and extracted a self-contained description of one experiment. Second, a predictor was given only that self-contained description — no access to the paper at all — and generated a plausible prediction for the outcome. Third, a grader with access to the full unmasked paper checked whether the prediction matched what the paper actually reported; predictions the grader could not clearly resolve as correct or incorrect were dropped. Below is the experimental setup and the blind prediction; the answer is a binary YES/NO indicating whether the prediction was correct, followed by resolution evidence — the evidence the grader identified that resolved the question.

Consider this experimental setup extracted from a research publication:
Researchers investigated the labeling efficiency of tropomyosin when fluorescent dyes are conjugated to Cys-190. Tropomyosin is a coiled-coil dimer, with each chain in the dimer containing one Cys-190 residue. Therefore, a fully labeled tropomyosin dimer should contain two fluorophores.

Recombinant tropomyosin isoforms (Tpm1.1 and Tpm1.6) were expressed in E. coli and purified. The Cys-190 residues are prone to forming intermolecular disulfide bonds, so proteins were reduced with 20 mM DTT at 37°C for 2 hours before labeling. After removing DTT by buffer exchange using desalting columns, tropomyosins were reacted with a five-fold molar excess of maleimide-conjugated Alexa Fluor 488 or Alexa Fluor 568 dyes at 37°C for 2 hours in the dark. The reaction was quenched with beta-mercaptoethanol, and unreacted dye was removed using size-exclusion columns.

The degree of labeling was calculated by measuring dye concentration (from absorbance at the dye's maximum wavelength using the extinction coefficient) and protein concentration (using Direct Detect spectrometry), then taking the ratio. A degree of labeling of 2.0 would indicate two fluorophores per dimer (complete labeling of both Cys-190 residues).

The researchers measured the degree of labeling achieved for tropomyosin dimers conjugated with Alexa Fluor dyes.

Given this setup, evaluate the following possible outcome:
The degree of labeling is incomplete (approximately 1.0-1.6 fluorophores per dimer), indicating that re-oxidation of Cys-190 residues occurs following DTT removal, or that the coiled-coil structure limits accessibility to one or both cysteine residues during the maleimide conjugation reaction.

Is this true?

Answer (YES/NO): NO